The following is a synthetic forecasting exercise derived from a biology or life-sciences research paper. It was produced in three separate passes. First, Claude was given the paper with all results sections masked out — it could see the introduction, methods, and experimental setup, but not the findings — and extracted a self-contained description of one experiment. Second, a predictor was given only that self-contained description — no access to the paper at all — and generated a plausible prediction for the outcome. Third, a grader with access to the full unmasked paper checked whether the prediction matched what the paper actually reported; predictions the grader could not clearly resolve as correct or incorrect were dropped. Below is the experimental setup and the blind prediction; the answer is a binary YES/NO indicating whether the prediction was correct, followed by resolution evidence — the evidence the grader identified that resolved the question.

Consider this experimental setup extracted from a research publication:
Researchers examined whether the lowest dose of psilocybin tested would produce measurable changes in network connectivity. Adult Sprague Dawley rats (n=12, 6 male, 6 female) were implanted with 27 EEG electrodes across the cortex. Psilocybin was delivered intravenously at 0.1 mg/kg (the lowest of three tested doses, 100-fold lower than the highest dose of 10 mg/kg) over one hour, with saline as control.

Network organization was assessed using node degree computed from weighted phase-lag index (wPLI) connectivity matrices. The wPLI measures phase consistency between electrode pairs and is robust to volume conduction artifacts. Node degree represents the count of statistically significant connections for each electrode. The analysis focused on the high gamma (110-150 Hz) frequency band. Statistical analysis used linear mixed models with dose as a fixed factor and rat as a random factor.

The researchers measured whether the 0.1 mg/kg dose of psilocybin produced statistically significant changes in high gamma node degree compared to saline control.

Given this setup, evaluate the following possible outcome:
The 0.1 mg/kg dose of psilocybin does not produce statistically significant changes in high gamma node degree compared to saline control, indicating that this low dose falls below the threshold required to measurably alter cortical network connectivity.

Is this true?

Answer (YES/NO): YES